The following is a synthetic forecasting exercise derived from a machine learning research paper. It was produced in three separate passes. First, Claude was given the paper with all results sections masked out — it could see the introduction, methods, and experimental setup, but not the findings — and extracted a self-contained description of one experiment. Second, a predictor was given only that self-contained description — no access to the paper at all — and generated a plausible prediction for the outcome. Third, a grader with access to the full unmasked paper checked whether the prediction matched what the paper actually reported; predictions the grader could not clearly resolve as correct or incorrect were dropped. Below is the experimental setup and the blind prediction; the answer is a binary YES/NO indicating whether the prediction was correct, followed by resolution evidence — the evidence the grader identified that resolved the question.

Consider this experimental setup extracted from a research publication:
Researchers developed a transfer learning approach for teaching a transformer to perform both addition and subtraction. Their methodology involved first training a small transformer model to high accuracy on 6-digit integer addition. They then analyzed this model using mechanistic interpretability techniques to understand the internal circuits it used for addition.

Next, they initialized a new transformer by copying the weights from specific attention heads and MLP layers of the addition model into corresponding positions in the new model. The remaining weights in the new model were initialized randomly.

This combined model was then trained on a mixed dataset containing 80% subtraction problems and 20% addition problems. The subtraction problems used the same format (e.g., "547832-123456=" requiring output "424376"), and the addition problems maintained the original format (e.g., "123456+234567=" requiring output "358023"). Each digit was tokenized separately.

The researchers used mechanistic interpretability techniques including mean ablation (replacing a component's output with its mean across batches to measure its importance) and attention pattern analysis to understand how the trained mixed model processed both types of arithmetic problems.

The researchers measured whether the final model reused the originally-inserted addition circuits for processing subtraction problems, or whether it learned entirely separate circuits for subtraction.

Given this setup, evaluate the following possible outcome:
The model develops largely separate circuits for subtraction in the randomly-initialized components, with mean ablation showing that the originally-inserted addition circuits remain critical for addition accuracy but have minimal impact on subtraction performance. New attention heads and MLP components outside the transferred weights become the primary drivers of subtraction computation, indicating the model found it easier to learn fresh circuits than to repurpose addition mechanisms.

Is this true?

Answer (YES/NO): NO